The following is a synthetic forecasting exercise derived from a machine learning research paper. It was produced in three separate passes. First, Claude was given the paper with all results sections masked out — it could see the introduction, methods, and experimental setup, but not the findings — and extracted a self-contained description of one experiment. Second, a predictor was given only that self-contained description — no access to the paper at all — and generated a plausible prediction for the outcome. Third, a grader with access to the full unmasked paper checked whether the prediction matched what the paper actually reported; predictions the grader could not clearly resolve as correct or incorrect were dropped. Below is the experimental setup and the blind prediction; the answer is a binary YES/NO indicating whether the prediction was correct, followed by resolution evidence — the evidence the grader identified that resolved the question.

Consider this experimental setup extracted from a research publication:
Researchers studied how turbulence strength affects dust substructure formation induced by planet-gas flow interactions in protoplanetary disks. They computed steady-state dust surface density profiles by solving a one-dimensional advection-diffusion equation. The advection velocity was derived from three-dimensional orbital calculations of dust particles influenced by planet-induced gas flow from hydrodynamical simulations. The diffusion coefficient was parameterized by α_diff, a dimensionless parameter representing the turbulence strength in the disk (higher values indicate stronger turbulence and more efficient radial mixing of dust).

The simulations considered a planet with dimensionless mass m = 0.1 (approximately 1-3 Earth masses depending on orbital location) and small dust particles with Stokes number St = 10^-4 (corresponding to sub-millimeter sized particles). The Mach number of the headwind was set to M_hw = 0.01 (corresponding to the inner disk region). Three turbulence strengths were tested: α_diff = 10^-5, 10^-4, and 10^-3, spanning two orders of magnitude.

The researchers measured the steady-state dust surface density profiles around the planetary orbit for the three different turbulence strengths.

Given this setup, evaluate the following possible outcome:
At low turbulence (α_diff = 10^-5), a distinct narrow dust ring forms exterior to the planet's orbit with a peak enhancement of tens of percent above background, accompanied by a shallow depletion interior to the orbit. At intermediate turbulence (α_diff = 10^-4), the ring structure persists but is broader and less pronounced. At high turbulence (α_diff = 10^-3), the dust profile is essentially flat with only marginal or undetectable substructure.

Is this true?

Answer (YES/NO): NO